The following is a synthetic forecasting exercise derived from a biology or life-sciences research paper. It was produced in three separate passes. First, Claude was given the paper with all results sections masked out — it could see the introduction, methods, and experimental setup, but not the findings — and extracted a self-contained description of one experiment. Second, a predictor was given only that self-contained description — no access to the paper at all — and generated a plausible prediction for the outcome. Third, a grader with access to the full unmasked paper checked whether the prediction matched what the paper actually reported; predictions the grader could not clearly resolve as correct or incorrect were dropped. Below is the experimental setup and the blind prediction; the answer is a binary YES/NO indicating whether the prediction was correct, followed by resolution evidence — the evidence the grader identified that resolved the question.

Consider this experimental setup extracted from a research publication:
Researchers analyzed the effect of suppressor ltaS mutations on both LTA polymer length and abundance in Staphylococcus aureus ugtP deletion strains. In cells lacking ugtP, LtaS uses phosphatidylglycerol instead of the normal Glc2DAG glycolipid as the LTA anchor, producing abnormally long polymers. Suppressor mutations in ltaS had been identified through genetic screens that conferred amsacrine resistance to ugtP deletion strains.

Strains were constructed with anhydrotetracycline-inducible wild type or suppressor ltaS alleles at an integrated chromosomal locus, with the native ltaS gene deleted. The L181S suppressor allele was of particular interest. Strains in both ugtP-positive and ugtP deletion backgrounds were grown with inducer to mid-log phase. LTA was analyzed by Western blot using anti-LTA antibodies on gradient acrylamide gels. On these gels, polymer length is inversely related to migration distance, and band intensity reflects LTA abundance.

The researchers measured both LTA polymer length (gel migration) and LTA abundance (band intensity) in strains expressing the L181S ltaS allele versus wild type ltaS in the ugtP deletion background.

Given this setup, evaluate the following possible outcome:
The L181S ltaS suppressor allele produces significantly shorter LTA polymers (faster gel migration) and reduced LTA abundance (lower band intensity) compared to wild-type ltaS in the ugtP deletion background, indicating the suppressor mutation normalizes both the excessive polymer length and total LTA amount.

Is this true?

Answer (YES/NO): YES